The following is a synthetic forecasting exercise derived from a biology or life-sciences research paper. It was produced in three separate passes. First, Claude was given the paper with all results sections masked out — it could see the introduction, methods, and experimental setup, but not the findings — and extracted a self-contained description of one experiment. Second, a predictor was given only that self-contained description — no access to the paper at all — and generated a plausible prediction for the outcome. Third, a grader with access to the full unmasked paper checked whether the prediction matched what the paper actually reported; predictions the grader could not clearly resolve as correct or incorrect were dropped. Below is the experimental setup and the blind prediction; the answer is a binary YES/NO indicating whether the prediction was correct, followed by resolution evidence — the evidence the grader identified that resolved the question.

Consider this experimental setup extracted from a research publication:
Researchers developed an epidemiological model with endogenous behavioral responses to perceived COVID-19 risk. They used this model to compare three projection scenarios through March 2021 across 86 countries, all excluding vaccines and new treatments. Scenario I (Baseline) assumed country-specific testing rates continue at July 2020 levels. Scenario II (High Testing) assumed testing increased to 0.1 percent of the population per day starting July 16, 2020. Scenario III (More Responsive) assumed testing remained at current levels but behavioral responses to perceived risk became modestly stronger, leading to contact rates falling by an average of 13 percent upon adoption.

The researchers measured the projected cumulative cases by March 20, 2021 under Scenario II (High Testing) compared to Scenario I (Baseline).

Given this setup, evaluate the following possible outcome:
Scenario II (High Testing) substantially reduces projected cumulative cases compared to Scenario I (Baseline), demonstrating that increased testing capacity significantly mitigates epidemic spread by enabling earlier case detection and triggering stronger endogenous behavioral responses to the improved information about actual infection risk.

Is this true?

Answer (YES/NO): NO